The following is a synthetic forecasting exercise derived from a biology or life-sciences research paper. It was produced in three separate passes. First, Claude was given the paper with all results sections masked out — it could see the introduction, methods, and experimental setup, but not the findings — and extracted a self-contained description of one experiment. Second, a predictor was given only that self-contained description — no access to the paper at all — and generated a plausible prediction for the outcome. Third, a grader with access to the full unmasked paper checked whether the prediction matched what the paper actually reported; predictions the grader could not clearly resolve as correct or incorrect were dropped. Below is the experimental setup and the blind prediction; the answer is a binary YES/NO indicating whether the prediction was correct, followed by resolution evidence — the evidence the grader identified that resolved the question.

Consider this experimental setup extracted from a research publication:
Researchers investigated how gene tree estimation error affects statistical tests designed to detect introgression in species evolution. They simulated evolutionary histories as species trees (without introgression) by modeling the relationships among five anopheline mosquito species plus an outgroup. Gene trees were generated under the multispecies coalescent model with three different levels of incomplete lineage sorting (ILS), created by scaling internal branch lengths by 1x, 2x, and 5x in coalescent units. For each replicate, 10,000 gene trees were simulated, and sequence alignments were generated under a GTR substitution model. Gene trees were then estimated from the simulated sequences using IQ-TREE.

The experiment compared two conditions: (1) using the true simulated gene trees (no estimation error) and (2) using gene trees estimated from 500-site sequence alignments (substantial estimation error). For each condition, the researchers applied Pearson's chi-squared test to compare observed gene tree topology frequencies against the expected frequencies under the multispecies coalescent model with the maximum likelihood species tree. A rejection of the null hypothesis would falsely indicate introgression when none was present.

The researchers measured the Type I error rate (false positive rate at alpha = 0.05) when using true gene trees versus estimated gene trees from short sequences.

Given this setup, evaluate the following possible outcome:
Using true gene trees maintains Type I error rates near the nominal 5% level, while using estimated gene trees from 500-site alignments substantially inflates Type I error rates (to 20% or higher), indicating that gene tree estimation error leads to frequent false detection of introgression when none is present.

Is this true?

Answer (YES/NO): YES